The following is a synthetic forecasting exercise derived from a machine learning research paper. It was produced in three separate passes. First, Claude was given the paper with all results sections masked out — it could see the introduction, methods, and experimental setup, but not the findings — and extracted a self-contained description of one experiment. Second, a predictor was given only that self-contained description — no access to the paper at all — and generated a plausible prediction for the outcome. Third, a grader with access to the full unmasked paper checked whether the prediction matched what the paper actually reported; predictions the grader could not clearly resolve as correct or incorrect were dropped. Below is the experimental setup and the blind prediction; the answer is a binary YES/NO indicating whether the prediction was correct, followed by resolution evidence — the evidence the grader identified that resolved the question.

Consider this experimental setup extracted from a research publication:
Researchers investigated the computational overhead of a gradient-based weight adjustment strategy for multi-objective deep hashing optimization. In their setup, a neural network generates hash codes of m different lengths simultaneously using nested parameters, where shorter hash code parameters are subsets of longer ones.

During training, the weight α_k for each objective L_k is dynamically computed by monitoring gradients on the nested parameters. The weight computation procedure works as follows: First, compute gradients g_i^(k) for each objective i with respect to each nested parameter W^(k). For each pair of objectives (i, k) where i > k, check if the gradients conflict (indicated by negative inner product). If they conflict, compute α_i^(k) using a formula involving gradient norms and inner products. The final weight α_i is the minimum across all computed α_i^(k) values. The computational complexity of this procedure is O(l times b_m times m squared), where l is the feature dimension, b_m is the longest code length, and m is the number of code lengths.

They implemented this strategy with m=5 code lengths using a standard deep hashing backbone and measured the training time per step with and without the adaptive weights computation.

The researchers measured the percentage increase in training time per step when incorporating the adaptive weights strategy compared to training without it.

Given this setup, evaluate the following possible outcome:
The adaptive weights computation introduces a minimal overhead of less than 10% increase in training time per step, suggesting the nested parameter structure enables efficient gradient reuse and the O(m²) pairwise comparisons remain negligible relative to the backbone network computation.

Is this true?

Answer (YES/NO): NO